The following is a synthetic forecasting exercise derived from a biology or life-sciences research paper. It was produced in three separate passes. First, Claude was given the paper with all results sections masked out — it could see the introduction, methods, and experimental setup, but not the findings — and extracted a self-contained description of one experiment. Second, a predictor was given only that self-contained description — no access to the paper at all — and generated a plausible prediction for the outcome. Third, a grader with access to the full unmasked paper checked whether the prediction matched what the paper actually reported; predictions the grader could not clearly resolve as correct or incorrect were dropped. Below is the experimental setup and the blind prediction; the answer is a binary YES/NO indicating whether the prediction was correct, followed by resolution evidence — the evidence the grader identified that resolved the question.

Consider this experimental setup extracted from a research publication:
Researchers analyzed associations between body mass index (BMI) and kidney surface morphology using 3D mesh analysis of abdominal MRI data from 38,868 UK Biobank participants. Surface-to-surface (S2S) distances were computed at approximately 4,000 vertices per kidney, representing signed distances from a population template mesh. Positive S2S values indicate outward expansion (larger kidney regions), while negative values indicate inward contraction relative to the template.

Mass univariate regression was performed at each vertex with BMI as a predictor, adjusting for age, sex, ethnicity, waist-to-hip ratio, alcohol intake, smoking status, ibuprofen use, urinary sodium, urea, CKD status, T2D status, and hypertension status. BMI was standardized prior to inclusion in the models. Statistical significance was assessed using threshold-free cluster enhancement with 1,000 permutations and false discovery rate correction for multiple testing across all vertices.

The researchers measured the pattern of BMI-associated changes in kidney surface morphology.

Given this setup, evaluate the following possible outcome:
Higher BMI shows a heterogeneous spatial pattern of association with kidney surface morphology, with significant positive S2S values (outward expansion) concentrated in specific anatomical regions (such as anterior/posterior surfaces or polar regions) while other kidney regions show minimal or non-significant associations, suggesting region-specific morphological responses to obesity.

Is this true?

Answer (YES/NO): NO